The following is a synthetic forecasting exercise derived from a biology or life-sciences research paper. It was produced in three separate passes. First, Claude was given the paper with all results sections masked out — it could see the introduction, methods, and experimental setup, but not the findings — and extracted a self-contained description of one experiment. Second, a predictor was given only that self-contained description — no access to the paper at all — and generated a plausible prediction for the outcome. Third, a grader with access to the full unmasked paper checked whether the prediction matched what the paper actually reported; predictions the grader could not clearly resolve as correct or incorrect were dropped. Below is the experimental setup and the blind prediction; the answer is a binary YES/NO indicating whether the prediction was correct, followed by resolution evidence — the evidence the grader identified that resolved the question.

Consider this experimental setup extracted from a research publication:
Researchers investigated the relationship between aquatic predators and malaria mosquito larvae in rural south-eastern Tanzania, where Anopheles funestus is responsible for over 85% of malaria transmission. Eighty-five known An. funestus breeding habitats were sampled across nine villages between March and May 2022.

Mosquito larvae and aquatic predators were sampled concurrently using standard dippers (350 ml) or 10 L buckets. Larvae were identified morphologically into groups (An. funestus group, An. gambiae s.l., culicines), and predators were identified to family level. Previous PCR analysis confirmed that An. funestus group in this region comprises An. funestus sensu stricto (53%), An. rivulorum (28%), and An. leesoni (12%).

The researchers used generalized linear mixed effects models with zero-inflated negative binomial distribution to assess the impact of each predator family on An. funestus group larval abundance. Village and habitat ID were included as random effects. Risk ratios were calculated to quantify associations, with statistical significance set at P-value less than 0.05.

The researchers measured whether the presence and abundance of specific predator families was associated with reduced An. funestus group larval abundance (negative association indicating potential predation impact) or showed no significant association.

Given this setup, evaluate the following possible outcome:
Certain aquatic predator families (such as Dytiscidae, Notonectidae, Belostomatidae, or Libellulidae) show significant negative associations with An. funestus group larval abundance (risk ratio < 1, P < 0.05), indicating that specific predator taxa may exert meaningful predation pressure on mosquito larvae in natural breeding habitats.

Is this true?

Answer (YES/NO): NO